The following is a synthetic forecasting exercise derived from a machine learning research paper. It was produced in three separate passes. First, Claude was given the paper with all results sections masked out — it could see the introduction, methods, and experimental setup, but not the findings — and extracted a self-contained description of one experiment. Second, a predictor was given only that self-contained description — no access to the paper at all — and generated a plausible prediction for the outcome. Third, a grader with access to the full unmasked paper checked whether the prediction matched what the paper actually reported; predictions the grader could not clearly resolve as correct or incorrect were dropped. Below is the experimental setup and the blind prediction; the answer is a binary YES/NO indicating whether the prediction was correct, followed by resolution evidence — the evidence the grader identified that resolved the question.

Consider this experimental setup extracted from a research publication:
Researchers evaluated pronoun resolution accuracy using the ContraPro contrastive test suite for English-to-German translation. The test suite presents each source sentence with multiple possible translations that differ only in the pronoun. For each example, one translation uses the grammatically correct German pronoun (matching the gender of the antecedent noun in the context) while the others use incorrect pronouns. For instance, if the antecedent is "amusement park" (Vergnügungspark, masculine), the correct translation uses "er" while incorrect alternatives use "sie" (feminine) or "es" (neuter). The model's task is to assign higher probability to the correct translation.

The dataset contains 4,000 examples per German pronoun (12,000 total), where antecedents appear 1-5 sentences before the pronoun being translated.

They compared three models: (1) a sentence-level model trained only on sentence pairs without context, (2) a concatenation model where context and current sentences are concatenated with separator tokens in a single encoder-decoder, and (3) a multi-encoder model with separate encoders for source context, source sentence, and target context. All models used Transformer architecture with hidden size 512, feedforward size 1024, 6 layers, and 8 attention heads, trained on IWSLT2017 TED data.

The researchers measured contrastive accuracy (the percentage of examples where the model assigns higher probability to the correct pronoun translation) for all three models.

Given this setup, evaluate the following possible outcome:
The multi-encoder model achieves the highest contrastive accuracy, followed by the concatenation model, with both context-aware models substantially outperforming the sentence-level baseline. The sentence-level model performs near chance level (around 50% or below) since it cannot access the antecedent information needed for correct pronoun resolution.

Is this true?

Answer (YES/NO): NO